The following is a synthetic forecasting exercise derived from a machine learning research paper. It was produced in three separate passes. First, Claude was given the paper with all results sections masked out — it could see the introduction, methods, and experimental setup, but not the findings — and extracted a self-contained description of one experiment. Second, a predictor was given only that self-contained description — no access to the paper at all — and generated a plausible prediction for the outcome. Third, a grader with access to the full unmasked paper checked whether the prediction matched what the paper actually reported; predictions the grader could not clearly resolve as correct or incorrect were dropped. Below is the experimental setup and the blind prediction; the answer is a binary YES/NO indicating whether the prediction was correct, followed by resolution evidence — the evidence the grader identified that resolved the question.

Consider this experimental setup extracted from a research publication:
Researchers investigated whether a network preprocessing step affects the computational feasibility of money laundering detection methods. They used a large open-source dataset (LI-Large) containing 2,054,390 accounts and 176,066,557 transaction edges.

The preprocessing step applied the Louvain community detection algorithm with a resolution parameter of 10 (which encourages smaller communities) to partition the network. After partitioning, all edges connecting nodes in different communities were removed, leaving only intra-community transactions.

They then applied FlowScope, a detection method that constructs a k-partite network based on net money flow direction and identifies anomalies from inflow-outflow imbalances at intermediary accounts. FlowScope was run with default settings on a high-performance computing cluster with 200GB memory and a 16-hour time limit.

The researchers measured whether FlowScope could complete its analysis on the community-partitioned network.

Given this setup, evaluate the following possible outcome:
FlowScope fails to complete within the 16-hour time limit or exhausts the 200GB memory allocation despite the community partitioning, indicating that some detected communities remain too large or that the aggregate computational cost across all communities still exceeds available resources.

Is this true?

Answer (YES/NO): NO